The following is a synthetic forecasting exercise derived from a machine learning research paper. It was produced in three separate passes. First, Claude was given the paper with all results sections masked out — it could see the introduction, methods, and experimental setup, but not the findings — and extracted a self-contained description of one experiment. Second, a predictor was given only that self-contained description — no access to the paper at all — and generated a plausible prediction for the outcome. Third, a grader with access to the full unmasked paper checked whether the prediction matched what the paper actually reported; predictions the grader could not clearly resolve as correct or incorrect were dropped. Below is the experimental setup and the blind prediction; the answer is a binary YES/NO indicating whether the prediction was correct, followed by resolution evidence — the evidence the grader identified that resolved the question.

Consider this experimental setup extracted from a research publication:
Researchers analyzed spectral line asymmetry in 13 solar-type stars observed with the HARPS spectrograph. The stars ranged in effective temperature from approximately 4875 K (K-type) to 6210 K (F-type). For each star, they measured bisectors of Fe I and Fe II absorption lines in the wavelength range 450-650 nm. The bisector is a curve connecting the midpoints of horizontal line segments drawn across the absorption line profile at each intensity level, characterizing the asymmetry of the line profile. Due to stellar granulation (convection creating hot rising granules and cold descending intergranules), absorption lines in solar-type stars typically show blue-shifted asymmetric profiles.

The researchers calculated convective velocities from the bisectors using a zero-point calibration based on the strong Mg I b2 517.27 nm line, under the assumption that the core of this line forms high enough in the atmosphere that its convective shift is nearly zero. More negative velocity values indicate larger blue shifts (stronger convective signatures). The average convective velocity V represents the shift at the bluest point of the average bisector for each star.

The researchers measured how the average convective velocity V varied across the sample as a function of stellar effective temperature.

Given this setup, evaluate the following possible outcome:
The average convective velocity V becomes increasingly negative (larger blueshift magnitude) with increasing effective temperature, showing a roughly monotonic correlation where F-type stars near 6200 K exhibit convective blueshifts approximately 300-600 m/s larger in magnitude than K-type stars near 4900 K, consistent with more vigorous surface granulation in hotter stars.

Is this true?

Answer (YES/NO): YES